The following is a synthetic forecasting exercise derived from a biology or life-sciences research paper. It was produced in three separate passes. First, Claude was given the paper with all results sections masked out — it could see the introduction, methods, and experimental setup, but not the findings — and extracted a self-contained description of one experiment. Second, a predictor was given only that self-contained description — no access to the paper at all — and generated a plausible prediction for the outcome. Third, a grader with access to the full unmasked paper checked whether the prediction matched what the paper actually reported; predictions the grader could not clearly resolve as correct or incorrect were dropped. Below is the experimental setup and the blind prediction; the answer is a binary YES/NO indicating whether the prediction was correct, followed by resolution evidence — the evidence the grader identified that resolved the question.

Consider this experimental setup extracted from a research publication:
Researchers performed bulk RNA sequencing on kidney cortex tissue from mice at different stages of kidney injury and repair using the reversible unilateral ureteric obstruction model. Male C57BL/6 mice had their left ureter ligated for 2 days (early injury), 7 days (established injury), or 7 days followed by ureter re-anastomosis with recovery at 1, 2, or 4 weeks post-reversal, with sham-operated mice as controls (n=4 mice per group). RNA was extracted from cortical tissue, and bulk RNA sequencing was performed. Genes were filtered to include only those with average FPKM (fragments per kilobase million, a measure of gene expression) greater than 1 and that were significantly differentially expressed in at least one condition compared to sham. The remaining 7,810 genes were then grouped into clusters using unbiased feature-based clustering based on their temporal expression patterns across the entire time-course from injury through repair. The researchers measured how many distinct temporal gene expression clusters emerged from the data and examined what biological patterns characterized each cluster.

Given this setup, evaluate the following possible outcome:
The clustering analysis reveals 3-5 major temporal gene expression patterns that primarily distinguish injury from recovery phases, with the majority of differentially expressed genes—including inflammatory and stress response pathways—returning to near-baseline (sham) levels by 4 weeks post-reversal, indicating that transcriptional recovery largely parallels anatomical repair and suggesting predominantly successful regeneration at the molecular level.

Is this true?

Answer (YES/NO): NO